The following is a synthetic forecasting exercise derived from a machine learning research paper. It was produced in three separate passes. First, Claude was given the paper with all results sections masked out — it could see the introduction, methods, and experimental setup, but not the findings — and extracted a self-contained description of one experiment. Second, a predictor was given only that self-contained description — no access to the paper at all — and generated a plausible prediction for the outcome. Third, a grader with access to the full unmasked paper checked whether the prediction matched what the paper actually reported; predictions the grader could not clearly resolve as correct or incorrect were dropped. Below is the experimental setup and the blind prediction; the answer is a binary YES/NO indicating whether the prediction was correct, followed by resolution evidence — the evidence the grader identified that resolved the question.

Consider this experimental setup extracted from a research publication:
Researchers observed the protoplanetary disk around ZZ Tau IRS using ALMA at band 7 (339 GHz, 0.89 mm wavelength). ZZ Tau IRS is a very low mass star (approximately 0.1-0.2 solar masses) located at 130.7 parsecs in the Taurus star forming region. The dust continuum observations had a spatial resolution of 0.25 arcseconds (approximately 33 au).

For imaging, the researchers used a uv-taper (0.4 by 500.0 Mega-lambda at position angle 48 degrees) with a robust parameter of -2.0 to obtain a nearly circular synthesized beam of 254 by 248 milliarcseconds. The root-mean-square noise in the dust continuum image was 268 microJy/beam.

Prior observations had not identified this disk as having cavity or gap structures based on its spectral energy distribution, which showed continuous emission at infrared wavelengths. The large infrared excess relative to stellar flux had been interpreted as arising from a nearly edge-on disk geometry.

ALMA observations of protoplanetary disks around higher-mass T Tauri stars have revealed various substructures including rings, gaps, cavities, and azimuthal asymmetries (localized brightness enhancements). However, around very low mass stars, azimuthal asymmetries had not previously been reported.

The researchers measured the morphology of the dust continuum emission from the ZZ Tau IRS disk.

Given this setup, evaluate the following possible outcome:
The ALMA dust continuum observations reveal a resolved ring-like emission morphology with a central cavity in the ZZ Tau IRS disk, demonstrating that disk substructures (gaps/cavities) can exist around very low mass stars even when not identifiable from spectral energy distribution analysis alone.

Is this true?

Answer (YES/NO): YES